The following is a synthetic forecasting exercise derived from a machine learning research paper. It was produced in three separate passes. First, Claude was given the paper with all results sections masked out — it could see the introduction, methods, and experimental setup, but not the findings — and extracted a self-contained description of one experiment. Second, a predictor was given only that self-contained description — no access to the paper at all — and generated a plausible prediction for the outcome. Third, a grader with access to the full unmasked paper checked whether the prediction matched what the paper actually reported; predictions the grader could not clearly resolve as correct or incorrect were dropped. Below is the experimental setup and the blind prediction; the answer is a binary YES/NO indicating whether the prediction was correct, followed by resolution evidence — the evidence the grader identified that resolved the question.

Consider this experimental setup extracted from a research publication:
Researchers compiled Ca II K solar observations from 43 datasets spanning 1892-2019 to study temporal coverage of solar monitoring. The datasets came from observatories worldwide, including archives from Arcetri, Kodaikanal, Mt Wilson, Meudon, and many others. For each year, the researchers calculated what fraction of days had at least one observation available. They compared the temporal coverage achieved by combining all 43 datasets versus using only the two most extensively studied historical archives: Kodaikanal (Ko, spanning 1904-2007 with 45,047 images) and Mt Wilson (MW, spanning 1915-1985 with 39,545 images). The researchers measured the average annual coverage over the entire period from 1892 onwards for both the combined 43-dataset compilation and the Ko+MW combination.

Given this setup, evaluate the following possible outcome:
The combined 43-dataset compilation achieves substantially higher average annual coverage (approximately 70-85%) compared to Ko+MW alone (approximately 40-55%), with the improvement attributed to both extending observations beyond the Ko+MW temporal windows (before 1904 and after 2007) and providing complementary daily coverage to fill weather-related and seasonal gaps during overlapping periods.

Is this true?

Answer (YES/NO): NO